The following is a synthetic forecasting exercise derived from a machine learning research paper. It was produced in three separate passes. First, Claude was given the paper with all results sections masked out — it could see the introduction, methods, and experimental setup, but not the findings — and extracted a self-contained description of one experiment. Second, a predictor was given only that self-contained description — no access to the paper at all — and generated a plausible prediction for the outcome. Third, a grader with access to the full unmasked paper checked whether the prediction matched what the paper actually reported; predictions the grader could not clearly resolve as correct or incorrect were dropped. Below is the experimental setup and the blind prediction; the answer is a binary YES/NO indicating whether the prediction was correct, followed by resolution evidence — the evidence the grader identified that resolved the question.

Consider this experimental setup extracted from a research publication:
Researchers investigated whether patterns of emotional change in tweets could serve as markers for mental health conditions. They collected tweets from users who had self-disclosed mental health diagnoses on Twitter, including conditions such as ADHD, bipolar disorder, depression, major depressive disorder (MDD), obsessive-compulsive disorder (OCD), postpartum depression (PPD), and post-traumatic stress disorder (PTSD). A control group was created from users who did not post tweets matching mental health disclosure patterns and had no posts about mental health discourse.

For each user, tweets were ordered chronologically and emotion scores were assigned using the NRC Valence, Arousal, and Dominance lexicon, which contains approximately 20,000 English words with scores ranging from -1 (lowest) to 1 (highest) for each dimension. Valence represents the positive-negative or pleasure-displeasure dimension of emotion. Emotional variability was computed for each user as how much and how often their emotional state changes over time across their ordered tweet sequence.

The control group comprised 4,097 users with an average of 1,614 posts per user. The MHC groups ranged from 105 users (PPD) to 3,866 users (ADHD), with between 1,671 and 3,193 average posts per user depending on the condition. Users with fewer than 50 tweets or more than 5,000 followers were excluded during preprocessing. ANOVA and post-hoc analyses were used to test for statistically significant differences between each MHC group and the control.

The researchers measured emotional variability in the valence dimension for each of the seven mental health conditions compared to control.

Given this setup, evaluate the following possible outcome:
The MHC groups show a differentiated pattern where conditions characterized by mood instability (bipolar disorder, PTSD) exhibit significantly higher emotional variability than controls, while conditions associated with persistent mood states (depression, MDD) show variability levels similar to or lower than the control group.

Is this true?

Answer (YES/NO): NO